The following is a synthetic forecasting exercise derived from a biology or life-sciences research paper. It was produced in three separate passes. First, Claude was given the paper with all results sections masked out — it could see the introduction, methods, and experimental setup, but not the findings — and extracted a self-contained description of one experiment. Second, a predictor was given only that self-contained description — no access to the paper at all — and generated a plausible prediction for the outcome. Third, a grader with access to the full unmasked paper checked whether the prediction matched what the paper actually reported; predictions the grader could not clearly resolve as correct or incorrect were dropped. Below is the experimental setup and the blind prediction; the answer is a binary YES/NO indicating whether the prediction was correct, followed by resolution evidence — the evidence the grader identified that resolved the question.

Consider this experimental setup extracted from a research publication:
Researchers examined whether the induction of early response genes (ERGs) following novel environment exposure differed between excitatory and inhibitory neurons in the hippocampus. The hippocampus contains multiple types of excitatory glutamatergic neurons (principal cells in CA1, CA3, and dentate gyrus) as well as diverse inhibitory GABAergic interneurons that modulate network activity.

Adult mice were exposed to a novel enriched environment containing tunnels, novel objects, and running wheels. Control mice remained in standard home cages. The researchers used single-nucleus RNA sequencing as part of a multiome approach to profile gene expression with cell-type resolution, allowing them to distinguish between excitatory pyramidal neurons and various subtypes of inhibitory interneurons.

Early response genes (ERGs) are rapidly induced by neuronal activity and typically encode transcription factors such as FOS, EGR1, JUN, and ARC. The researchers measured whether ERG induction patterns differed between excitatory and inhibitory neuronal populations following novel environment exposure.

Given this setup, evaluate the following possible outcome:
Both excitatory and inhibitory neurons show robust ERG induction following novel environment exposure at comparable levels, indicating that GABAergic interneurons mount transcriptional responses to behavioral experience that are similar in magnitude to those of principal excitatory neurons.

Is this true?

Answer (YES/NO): NO